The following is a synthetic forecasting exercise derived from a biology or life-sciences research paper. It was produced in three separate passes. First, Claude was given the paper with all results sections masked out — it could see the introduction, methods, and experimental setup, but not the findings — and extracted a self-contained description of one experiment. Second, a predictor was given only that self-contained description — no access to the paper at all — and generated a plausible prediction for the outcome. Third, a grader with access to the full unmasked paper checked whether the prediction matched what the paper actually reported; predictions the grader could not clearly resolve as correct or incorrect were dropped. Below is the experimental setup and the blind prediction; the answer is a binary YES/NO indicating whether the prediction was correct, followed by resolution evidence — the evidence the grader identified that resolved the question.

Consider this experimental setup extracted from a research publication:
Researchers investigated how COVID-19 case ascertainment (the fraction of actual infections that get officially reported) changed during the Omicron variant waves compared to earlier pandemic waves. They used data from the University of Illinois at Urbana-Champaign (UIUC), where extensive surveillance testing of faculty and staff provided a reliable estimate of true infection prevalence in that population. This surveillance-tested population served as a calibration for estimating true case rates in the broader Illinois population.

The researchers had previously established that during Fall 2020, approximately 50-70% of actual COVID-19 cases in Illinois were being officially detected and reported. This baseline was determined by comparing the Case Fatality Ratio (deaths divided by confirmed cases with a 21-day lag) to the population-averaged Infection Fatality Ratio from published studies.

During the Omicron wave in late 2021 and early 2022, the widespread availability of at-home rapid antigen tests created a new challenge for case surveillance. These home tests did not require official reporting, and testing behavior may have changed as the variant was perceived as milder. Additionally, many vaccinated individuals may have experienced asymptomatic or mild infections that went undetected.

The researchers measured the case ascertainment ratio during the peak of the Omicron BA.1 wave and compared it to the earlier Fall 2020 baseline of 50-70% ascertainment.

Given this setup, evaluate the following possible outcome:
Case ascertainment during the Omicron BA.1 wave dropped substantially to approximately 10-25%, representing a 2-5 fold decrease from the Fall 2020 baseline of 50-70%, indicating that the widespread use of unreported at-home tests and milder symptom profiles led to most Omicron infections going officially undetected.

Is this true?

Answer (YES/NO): NO